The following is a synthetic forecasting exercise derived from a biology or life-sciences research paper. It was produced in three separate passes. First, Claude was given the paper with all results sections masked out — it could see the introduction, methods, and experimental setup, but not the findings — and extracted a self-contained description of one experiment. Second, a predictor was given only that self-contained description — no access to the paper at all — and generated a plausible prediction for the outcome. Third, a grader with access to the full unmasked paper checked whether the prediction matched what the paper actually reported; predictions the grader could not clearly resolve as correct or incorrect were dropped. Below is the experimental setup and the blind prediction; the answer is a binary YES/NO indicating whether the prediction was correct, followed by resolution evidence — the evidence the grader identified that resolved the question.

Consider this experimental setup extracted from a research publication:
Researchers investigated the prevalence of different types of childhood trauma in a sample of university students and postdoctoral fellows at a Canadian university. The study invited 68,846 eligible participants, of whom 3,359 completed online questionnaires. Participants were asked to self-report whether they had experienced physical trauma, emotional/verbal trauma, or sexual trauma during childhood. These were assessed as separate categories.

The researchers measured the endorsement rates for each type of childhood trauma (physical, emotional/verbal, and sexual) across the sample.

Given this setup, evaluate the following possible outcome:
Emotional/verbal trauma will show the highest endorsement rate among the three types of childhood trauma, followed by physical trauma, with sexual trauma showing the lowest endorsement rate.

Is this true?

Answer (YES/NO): NO